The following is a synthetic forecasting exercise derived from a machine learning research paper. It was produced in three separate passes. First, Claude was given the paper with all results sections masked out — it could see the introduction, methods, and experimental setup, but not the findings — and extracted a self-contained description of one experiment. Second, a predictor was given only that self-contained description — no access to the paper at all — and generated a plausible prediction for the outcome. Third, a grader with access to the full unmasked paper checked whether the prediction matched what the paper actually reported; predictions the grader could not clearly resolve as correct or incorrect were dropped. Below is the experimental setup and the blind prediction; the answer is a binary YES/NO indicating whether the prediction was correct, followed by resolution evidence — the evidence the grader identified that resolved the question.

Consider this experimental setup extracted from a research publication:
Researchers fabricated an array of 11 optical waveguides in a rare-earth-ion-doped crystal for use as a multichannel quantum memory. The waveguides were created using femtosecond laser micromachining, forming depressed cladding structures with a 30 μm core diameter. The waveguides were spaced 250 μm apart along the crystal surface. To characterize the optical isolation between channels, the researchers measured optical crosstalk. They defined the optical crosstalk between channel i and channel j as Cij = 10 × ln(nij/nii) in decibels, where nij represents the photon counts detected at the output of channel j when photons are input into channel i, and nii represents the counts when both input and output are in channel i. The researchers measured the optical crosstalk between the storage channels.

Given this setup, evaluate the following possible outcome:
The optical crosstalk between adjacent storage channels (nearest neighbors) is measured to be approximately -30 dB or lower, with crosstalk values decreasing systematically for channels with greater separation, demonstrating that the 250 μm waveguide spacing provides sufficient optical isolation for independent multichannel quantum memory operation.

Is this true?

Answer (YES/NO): NO